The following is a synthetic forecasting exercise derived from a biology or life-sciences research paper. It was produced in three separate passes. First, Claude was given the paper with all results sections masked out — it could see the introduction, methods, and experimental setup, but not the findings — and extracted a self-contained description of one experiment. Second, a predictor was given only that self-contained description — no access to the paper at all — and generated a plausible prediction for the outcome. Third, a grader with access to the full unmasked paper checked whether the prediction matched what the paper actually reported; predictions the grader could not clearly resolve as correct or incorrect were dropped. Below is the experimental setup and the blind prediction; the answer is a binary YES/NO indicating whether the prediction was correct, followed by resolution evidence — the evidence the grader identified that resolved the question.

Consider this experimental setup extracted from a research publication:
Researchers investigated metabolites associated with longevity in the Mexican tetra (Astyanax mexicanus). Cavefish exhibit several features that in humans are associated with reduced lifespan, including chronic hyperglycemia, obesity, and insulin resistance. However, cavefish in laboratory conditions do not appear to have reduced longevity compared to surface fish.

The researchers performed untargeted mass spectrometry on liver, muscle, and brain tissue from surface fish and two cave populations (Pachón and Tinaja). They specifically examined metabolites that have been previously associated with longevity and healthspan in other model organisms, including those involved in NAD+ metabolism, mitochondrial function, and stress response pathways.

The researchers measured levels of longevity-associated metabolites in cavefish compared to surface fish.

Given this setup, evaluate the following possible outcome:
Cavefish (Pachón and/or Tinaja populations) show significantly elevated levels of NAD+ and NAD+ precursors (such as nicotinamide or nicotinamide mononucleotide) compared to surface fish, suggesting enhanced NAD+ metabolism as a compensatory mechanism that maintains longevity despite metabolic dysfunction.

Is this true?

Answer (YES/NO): NO